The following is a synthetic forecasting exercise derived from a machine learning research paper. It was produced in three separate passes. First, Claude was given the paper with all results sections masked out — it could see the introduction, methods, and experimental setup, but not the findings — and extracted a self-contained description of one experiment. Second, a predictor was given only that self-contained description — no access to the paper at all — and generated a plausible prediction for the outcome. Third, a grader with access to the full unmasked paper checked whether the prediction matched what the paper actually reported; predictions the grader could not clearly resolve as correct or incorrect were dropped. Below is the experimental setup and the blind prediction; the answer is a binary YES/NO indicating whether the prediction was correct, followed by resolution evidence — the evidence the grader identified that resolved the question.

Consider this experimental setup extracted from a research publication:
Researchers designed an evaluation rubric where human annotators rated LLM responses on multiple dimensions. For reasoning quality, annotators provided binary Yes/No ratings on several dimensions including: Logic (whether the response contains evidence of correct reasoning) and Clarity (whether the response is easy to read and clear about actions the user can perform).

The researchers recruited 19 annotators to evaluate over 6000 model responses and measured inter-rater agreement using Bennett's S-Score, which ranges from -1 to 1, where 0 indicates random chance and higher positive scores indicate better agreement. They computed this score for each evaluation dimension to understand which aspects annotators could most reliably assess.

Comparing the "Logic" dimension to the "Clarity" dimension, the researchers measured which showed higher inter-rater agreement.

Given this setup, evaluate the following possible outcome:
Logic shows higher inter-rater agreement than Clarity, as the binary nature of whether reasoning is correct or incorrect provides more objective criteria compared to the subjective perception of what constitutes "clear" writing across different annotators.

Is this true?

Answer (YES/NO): YES